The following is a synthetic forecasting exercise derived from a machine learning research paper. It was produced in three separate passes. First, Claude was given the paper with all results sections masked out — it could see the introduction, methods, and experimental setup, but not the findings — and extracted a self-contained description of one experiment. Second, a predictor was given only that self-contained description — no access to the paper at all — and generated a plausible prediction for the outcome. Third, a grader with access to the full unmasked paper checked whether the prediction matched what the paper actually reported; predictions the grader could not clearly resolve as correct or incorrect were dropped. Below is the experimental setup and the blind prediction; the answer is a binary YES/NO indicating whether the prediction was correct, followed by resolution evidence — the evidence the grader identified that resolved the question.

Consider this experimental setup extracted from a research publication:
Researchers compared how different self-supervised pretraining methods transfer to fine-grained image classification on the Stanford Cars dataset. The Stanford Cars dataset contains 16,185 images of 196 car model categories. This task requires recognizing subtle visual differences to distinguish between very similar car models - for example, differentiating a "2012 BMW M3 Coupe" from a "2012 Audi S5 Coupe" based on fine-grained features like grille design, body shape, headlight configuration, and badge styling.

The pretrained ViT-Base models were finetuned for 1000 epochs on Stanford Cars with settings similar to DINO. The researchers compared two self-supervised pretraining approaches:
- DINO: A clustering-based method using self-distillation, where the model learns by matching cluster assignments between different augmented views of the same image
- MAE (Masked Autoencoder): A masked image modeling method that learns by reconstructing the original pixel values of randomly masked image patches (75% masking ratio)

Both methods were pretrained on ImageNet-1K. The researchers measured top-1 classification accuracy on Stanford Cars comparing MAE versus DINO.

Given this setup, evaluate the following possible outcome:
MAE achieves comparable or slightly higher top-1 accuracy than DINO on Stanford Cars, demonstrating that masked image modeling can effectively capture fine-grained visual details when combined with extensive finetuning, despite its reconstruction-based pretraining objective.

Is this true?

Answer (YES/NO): NO